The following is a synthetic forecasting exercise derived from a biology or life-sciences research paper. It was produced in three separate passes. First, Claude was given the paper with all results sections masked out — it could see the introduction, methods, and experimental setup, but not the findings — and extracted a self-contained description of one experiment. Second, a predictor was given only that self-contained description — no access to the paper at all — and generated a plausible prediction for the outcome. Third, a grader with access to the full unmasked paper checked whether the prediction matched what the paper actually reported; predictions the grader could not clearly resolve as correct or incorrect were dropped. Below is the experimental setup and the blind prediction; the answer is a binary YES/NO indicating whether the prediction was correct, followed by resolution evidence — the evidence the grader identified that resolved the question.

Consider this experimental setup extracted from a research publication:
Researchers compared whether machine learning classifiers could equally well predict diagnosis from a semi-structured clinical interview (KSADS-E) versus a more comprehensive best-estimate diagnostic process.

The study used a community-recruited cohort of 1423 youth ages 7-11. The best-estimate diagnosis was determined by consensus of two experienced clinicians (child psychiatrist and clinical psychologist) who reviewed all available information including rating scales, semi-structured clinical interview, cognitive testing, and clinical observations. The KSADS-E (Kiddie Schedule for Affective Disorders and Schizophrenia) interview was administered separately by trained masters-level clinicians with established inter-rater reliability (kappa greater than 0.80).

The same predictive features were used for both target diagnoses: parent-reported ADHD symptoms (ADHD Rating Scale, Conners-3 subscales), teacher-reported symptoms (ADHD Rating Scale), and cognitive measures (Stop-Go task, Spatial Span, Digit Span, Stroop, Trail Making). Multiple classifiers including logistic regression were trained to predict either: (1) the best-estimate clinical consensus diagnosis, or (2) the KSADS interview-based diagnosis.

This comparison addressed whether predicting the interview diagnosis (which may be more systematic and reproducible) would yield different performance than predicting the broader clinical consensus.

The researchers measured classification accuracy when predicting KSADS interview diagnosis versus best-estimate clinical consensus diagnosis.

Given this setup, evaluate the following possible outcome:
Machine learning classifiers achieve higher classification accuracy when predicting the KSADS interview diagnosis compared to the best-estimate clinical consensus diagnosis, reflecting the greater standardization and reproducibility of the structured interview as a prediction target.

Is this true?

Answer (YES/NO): NO